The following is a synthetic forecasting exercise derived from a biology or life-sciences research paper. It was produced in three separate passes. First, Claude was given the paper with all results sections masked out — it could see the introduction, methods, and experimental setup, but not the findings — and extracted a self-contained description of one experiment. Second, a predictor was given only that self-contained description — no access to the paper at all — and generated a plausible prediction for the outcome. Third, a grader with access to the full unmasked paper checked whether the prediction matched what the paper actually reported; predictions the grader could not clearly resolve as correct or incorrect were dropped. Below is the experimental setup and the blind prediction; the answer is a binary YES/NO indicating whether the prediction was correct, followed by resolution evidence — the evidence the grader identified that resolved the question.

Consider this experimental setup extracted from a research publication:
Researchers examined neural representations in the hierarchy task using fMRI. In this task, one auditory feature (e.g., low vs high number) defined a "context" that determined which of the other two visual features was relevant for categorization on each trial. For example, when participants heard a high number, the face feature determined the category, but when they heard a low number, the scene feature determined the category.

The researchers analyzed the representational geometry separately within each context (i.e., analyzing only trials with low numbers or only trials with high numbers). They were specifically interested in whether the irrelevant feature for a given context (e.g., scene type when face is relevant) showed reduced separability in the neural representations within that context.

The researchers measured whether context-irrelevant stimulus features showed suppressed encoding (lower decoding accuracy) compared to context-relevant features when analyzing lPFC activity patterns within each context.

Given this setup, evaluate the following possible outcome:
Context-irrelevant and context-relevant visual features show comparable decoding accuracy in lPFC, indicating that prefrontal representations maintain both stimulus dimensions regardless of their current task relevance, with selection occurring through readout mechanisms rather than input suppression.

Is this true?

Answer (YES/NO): NO